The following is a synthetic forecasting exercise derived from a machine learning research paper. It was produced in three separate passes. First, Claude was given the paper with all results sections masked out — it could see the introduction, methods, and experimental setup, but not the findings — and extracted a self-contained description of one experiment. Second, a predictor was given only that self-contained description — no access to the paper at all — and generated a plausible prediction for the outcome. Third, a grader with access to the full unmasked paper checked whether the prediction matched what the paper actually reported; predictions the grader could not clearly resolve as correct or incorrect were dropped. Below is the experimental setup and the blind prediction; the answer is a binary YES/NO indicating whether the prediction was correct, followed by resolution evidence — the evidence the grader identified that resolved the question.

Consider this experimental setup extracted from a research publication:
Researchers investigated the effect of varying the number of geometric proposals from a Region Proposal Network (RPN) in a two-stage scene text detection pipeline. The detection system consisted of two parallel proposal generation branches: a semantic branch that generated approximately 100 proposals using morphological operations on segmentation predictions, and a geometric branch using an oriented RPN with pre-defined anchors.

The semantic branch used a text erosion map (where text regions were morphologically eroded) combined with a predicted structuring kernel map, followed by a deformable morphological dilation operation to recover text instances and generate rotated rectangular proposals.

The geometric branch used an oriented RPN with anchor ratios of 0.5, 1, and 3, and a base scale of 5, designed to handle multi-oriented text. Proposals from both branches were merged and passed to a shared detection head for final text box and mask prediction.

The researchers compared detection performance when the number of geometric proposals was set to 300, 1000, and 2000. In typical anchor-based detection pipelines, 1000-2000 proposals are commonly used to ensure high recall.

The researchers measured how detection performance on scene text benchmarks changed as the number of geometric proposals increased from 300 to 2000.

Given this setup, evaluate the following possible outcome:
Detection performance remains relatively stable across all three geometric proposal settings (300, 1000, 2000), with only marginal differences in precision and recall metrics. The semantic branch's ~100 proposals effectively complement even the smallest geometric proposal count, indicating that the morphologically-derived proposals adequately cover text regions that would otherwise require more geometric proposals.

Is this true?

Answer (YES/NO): YES